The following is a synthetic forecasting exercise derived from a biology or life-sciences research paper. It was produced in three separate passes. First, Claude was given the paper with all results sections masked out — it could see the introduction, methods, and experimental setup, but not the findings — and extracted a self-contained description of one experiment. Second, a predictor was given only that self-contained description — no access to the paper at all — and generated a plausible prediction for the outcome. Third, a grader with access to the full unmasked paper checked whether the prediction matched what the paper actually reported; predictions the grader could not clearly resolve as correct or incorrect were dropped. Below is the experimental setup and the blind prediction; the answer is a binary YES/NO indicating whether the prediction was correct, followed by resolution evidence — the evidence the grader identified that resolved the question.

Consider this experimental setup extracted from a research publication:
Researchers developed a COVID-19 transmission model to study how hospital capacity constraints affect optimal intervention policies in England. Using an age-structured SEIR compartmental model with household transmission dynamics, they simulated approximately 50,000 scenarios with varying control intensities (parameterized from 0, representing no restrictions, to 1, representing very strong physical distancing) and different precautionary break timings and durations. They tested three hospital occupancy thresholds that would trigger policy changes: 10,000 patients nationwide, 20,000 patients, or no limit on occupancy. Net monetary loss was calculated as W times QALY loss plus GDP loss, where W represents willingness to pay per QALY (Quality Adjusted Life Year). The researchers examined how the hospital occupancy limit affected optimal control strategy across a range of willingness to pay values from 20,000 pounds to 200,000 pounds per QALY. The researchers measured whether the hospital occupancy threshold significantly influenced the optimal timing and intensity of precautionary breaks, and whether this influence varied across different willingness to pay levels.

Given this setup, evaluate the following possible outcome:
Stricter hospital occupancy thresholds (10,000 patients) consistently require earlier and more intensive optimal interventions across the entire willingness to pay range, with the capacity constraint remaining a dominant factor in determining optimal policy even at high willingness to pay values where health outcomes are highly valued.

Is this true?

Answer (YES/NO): NO